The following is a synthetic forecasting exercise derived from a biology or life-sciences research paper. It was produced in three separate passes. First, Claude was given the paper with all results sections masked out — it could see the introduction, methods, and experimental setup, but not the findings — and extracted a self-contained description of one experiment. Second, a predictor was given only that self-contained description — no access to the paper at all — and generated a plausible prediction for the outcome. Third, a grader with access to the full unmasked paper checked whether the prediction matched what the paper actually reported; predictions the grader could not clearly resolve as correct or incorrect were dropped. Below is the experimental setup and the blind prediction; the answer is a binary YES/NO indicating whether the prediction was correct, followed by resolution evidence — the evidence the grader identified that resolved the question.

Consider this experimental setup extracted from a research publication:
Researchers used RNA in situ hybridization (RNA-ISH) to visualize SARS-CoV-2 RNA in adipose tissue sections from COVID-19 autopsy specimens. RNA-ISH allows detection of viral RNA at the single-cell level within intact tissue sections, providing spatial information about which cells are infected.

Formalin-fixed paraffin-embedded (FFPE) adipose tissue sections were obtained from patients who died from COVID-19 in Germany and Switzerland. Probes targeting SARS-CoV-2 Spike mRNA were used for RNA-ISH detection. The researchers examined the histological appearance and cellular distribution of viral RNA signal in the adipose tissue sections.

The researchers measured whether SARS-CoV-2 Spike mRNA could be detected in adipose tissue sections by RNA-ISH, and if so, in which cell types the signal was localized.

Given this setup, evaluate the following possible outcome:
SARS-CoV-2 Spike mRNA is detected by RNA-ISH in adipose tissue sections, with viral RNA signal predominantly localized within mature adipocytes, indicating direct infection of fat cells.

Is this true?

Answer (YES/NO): YES